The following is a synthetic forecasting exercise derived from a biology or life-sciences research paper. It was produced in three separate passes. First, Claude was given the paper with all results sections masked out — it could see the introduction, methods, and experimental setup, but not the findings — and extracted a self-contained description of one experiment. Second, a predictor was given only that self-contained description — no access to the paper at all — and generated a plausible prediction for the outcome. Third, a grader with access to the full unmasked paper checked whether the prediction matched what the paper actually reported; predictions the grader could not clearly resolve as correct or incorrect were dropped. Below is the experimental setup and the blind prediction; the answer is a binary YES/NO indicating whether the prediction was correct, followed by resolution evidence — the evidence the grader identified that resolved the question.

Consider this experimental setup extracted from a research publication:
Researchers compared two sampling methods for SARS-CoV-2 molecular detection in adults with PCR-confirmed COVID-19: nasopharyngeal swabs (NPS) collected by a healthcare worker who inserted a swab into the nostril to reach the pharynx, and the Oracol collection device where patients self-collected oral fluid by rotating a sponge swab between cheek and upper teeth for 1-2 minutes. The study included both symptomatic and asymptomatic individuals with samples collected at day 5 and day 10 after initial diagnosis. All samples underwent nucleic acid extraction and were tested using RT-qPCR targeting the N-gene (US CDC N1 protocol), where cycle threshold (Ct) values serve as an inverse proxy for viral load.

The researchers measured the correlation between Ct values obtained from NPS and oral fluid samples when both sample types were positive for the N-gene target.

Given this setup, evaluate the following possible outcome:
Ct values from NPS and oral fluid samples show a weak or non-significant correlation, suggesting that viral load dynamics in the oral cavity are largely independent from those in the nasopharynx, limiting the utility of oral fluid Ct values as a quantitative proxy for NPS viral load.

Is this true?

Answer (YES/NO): NO